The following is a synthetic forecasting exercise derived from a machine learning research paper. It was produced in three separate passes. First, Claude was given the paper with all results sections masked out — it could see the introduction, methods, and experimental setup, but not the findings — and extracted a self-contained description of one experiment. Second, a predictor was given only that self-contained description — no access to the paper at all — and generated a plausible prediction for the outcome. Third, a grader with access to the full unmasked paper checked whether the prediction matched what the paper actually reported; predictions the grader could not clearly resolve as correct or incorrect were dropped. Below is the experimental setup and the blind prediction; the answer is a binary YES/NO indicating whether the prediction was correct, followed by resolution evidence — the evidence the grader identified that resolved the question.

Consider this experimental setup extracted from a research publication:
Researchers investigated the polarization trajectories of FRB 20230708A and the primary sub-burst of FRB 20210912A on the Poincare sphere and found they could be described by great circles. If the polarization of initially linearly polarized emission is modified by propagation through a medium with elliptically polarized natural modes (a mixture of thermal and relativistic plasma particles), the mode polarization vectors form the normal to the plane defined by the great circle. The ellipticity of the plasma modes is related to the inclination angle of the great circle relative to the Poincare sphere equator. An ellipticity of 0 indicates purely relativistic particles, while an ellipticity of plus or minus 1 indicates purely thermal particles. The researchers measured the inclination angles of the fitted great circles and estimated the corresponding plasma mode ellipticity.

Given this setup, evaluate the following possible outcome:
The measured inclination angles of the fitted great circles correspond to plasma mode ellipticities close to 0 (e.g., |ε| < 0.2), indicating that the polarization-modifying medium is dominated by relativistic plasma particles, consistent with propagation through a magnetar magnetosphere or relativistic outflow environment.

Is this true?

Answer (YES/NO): NO